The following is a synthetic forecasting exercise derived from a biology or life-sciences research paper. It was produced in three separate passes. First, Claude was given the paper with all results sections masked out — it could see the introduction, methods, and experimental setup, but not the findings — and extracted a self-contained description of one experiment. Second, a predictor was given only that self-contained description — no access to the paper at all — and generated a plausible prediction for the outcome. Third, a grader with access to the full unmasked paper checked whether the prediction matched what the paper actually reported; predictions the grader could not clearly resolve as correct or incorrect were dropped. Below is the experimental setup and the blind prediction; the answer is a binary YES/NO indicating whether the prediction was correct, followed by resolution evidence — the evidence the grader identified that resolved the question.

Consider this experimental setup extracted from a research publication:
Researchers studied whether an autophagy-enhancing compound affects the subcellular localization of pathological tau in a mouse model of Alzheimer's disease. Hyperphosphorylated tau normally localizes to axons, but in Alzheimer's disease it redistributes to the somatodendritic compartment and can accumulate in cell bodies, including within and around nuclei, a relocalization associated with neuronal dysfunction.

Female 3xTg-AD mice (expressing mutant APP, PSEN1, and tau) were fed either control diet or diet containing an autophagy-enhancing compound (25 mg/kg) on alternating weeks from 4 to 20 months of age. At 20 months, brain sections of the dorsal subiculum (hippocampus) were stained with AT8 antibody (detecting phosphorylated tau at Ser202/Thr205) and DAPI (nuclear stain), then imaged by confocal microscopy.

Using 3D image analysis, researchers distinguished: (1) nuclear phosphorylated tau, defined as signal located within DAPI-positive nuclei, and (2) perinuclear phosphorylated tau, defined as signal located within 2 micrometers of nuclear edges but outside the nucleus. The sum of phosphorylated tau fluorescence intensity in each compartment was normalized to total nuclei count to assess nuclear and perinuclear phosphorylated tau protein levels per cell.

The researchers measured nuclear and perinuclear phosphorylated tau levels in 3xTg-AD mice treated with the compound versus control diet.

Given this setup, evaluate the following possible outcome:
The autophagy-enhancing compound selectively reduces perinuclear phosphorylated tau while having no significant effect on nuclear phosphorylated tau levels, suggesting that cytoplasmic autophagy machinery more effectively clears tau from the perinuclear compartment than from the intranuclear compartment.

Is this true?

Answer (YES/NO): NO